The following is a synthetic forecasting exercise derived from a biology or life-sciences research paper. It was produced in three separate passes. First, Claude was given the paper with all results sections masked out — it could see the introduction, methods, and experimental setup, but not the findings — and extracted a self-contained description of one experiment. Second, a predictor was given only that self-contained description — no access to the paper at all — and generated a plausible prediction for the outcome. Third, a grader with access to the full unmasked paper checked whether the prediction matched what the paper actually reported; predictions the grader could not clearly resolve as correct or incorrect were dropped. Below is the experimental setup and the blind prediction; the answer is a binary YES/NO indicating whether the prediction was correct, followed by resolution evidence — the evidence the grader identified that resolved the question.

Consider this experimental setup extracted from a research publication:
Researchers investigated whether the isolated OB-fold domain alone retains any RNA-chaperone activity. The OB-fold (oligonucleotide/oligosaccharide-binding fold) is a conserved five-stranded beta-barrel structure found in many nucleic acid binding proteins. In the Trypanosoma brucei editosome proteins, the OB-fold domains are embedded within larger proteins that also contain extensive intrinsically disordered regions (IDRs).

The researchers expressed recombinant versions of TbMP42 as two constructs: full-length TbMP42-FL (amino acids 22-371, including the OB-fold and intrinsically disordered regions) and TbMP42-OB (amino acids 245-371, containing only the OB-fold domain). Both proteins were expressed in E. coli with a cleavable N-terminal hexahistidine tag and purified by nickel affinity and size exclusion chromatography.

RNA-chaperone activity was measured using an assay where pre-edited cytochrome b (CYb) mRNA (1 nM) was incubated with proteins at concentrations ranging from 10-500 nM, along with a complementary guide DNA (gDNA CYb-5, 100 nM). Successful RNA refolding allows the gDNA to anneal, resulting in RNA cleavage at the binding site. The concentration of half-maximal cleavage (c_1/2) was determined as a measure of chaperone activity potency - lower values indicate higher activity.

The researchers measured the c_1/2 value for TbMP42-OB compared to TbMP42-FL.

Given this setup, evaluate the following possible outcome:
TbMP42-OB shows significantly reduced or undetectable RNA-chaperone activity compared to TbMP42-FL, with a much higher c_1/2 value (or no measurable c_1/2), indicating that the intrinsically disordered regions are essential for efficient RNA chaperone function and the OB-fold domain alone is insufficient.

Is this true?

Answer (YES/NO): NO